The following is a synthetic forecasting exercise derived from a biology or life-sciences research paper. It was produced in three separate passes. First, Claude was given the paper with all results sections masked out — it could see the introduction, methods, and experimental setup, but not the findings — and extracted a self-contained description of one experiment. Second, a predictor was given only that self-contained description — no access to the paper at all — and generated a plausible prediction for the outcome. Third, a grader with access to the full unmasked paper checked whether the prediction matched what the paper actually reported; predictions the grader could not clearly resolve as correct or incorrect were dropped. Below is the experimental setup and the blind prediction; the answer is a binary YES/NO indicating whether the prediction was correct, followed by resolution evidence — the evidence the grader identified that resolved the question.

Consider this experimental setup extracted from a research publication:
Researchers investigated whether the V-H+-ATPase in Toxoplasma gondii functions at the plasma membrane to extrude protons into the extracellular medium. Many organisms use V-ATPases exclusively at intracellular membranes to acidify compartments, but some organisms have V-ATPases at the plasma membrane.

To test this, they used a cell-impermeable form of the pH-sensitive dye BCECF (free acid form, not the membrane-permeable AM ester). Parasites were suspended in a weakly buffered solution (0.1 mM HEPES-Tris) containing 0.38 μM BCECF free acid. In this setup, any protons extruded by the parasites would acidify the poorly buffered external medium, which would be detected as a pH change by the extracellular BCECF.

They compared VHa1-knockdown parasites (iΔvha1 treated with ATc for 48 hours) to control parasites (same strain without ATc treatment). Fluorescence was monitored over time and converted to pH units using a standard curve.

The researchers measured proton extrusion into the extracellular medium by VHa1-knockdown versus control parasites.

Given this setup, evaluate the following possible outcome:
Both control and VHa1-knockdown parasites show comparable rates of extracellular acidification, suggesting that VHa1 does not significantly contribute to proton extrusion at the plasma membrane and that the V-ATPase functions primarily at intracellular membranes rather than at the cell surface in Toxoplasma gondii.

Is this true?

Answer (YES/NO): NO